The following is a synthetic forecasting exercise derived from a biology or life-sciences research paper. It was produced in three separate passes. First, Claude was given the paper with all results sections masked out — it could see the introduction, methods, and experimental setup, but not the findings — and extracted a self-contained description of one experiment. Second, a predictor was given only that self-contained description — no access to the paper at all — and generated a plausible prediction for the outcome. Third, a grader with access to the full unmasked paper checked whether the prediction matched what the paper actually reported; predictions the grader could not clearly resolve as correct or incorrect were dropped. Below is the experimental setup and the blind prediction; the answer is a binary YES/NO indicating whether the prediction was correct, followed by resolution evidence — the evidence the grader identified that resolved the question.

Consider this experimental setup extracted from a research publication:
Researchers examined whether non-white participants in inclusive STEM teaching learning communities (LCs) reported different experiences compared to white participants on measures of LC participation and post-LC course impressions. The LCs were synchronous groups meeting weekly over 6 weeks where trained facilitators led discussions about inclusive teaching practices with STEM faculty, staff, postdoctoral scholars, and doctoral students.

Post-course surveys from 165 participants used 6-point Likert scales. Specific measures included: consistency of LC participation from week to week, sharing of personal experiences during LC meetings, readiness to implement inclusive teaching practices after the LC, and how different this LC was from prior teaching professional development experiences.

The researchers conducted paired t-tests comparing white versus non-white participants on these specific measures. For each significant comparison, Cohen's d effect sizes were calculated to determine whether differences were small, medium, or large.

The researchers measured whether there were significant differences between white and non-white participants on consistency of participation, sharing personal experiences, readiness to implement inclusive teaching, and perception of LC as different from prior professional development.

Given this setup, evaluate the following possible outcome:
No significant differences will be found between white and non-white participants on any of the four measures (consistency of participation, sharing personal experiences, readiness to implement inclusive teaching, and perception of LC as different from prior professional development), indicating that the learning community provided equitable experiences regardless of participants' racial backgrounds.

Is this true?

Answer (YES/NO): NO